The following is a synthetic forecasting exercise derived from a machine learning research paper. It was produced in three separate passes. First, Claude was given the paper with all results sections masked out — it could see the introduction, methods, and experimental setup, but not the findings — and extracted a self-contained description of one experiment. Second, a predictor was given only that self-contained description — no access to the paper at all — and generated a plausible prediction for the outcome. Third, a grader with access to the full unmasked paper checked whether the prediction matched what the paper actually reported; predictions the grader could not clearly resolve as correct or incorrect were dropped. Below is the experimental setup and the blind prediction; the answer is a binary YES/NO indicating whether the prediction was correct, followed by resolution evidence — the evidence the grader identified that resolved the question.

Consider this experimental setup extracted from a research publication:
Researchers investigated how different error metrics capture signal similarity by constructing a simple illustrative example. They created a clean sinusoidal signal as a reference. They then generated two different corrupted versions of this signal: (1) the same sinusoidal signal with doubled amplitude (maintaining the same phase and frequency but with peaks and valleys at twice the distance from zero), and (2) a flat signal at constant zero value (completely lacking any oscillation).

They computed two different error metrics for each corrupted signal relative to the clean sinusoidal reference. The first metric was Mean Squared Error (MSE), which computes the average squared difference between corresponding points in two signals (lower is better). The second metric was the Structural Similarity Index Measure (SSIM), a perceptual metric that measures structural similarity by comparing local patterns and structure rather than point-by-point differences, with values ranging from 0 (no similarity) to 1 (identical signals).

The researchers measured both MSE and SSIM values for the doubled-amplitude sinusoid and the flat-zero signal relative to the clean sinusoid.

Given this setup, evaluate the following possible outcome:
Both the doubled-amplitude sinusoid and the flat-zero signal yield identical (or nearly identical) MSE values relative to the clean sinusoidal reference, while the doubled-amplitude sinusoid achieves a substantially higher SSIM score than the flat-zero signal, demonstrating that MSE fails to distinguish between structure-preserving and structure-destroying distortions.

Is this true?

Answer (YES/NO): YES